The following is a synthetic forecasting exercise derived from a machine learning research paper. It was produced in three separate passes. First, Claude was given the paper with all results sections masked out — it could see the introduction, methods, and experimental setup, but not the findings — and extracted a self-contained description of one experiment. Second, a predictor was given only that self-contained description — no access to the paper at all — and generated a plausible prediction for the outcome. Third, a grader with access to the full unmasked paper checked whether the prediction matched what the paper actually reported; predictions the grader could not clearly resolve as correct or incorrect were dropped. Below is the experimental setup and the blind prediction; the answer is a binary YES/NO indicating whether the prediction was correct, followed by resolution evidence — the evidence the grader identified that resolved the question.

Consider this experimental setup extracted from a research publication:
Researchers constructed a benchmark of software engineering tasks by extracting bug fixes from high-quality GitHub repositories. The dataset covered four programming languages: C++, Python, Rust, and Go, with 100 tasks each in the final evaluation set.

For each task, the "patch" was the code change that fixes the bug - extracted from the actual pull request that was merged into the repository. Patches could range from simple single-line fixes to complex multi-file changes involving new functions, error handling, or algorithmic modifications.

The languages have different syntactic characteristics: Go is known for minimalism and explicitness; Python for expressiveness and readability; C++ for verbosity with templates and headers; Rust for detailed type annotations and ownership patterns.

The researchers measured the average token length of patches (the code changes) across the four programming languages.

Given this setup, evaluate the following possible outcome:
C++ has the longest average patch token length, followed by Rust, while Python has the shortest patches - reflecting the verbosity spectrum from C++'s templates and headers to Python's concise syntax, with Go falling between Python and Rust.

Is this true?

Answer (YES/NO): NO